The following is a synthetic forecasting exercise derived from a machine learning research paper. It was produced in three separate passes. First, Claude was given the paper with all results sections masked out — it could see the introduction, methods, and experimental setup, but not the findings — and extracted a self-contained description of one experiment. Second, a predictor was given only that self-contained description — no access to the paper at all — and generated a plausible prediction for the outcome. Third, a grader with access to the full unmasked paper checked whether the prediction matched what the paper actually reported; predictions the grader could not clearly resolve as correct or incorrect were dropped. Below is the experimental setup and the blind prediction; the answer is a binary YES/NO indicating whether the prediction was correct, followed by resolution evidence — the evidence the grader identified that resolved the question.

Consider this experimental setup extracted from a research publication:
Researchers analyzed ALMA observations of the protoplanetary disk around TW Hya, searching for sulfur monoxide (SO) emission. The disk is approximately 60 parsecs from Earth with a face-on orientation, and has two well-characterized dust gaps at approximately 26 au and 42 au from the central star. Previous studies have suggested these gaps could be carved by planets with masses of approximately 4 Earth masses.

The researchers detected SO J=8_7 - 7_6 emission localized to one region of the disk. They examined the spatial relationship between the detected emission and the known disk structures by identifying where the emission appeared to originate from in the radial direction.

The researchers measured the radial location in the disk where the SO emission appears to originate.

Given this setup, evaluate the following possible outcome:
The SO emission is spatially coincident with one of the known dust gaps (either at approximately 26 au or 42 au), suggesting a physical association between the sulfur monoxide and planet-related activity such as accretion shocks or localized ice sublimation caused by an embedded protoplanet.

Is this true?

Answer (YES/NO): YES